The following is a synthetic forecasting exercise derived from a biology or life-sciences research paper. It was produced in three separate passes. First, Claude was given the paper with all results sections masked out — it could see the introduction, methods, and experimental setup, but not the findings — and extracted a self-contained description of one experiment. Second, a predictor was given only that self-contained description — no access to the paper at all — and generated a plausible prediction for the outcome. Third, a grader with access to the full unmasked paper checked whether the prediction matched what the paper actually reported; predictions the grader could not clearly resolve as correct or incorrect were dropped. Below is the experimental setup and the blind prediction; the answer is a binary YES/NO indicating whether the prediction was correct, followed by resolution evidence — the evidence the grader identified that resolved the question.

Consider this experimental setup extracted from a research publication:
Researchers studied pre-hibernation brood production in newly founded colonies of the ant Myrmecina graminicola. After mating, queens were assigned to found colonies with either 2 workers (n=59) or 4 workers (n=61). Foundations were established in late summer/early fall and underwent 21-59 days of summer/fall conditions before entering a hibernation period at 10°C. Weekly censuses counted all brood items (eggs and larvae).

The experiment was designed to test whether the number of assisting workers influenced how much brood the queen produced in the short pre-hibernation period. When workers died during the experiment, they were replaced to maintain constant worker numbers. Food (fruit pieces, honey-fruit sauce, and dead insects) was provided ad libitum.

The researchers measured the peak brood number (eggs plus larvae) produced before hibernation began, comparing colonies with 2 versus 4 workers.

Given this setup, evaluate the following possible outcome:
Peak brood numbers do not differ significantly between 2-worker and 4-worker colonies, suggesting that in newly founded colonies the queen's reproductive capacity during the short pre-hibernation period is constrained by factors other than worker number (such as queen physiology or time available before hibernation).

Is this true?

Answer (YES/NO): NO